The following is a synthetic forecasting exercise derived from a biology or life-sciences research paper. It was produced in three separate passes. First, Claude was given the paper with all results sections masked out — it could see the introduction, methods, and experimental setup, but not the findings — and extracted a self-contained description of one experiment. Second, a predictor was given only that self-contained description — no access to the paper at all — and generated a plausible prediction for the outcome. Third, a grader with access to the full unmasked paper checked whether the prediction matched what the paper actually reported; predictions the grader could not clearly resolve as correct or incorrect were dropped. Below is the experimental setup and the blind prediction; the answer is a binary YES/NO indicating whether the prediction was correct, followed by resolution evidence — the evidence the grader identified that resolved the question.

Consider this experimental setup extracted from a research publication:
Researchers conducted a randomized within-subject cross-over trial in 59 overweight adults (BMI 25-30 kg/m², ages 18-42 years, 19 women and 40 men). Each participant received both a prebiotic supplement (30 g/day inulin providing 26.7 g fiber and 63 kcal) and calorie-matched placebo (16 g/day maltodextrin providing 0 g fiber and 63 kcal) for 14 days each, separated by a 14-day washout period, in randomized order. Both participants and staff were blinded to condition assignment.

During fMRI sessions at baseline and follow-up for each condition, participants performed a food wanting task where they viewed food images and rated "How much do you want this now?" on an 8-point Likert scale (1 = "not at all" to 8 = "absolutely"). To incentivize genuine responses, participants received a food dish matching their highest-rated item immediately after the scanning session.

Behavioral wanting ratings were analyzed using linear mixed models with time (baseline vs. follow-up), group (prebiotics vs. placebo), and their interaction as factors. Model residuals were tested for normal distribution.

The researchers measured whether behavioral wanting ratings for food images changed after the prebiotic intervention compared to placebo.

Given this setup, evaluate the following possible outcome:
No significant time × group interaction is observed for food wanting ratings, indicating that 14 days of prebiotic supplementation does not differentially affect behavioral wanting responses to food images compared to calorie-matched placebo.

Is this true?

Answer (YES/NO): YES